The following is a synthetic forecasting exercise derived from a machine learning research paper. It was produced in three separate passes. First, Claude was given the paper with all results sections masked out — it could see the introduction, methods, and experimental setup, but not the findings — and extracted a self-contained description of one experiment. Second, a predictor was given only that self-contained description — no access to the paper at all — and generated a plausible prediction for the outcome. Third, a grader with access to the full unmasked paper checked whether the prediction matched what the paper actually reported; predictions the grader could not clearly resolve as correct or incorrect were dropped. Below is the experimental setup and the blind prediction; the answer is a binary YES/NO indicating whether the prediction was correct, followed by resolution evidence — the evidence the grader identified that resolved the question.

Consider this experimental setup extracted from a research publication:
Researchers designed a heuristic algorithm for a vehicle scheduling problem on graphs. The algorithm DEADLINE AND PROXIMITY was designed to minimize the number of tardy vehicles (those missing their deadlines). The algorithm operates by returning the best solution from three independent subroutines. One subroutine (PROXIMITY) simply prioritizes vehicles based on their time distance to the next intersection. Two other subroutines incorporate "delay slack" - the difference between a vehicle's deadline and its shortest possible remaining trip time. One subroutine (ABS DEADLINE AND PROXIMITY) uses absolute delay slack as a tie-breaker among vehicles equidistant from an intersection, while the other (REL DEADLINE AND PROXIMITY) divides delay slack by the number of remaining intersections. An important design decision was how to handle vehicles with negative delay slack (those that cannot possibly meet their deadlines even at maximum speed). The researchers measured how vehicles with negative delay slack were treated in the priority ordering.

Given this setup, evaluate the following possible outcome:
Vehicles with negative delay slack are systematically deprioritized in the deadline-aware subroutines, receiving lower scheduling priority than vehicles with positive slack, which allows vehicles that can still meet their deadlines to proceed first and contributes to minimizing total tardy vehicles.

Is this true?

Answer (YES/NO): YES